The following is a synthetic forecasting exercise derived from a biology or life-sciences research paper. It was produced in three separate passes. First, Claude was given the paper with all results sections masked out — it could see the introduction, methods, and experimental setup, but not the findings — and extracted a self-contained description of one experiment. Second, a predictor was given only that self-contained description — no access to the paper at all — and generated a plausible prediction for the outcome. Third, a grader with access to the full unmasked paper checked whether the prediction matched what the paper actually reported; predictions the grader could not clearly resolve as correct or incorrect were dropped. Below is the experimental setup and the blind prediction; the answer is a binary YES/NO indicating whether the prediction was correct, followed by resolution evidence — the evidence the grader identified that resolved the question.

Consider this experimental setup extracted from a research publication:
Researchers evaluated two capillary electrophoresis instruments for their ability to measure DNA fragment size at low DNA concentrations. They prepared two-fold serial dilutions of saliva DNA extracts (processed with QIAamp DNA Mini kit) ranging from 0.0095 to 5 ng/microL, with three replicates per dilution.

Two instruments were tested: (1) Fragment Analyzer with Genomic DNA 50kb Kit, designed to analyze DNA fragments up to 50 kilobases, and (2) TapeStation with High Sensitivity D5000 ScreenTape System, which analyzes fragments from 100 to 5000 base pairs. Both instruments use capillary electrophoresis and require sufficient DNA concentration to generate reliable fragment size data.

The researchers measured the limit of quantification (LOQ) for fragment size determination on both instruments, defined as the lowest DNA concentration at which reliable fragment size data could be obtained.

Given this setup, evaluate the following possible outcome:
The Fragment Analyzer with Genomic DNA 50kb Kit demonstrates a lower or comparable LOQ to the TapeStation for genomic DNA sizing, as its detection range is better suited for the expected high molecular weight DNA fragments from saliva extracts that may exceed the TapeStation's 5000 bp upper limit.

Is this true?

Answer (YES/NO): YES